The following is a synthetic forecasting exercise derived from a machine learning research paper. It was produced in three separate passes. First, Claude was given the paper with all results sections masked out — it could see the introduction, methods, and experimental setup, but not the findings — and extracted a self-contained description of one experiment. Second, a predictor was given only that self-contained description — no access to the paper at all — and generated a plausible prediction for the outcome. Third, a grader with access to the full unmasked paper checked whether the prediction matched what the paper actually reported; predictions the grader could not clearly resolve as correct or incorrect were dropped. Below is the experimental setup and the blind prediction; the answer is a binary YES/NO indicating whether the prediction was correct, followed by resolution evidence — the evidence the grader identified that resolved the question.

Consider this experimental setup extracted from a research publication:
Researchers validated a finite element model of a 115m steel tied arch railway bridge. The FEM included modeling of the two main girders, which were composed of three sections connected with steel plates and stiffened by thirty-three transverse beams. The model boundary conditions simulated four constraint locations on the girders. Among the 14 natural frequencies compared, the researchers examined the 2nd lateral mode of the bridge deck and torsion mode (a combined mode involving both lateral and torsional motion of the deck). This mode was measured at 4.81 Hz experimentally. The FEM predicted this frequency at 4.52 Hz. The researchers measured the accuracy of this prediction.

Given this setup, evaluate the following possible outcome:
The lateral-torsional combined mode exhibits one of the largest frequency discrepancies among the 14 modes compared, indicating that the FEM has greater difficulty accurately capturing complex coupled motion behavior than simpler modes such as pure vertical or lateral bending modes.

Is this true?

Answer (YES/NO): NO